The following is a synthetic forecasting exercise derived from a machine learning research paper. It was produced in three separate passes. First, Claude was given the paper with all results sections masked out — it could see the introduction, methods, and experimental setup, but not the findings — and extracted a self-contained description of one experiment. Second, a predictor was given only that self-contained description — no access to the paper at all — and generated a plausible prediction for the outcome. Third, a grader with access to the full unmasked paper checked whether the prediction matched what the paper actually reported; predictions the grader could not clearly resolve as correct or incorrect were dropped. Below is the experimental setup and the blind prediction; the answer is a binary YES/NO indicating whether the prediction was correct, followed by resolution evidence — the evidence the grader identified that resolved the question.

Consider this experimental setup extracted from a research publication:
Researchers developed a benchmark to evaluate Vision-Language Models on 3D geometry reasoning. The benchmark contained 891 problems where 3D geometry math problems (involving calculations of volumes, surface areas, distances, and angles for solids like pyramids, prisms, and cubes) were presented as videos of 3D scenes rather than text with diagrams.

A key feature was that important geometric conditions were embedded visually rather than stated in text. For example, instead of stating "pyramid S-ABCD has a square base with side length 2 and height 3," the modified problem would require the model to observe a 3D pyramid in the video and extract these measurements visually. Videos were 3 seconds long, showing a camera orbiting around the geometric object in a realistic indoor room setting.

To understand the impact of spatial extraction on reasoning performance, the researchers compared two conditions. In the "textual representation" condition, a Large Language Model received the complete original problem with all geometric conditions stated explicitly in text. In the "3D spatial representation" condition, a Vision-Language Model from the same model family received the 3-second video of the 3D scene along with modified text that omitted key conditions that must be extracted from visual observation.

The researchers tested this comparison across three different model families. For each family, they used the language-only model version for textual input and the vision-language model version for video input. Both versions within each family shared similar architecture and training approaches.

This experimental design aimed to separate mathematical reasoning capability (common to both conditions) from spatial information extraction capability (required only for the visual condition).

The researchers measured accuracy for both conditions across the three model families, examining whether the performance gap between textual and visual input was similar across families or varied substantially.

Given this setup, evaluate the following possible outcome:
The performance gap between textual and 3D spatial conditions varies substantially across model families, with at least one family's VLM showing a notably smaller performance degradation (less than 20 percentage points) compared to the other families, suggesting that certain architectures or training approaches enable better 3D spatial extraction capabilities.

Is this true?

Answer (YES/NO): YES